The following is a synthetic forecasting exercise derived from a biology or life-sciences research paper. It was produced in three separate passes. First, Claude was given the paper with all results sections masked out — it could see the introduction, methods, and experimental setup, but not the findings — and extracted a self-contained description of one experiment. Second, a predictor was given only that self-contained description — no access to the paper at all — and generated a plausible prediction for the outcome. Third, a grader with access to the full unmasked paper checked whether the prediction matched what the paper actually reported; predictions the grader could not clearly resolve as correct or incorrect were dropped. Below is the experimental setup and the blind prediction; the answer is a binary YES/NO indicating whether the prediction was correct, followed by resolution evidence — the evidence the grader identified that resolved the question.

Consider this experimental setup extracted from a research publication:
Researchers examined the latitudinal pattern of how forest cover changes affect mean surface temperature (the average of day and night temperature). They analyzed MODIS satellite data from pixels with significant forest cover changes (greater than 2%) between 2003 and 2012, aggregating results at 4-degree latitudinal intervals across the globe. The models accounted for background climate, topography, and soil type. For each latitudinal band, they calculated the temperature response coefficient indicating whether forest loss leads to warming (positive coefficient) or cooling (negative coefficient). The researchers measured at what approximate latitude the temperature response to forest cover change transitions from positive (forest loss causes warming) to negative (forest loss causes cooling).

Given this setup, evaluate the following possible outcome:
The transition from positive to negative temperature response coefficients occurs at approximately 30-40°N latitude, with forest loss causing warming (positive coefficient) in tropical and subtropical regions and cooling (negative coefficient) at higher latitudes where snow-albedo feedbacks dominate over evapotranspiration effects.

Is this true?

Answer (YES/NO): NO